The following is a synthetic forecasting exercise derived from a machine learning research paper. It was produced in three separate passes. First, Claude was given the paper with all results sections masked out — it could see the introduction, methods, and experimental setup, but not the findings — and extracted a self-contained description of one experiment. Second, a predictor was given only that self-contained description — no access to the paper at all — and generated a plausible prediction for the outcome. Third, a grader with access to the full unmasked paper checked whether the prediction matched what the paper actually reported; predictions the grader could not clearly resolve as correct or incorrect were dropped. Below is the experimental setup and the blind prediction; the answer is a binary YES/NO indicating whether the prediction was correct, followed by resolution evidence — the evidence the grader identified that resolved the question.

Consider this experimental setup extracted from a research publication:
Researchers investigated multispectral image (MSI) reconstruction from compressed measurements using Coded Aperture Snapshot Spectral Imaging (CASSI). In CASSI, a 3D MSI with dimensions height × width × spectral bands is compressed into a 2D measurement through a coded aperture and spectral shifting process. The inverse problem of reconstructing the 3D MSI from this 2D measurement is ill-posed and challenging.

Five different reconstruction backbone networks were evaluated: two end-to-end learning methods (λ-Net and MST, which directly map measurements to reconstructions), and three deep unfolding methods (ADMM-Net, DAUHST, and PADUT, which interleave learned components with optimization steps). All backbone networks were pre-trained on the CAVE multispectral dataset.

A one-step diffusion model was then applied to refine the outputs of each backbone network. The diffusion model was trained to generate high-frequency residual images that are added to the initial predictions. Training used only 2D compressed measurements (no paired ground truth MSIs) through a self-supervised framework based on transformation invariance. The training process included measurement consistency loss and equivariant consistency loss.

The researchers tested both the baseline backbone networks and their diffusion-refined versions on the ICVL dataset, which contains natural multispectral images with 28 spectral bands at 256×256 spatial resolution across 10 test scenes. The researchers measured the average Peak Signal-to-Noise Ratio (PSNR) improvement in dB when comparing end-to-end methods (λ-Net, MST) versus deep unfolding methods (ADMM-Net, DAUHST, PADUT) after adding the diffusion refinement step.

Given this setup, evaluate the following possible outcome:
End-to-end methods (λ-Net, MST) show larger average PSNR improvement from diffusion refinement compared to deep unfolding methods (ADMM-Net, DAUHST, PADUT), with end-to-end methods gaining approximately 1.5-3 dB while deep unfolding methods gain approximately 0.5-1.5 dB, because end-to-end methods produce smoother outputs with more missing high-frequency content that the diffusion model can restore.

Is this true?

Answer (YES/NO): NO